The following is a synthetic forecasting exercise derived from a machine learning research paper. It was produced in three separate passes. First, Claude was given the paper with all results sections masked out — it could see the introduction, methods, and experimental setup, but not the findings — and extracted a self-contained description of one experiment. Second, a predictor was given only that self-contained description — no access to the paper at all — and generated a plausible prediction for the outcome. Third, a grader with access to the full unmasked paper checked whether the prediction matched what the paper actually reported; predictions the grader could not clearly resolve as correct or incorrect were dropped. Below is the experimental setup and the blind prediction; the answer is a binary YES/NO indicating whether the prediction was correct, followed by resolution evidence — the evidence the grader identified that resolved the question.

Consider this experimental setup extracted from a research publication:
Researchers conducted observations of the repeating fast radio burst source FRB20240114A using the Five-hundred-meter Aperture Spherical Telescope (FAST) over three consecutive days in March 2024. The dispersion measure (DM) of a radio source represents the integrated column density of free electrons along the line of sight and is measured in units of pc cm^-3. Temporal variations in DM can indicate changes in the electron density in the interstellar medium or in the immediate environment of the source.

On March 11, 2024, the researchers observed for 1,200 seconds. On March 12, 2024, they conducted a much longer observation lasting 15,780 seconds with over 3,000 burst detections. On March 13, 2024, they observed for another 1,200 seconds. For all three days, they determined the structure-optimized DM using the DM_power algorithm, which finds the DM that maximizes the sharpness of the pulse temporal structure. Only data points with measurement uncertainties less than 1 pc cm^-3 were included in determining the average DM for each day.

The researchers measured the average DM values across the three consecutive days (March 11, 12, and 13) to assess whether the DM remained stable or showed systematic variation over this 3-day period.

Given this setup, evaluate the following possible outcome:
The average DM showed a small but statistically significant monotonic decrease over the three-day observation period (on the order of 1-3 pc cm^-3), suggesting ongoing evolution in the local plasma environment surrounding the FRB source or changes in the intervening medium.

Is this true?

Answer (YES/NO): NO